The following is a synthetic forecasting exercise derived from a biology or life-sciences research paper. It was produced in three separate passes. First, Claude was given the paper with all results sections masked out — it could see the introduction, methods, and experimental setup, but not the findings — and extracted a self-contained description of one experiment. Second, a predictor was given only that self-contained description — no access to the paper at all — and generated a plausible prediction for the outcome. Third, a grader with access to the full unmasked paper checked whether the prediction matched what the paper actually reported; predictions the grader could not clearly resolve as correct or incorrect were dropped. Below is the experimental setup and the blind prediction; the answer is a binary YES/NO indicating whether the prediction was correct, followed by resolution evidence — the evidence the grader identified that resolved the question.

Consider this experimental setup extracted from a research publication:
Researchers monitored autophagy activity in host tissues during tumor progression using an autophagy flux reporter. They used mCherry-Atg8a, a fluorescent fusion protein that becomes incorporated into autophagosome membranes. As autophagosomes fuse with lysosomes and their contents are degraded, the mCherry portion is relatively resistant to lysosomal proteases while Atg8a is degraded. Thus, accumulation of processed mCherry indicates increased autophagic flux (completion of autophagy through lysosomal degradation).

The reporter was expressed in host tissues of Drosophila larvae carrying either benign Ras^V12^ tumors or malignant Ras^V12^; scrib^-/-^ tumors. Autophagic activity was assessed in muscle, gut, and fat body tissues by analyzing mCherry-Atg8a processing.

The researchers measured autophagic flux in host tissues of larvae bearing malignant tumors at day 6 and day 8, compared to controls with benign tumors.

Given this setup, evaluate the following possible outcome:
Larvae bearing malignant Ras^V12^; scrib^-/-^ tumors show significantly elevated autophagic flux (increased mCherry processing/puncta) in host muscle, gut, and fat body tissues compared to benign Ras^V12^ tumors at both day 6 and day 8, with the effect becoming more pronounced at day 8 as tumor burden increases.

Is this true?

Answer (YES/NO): YES